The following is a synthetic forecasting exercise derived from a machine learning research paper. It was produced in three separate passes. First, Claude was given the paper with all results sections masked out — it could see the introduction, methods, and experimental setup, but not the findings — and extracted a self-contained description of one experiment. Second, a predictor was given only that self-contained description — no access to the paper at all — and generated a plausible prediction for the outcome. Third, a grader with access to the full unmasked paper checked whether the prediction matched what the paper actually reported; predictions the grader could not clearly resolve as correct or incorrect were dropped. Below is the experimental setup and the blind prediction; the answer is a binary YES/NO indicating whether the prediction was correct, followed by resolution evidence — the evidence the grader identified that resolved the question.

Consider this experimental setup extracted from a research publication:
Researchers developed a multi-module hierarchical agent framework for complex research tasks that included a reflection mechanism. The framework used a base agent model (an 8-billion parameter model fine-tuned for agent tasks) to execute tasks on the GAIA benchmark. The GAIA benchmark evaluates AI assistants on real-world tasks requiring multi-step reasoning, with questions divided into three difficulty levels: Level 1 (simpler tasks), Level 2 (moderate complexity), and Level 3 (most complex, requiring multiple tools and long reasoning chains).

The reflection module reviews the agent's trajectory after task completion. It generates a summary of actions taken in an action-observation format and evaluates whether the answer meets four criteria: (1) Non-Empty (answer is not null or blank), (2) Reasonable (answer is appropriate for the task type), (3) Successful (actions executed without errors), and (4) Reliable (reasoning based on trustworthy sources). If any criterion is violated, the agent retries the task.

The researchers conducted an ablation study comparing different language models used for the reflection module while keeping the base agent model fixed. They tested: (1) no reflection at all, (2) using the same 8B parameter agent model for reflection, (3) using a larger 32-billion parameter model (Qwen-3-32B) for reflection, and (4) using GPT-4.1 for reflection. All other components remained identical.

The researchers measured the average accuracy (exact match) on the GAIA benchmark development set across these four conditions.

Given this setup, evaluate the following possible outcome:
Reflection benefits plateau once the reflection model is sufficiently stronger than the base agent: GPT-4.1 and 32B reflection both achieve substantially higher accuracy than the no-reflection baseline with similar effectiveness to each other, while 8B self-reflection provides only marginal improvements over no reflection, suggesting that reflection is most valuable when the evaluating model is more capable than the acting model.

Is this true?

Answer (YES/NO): YES